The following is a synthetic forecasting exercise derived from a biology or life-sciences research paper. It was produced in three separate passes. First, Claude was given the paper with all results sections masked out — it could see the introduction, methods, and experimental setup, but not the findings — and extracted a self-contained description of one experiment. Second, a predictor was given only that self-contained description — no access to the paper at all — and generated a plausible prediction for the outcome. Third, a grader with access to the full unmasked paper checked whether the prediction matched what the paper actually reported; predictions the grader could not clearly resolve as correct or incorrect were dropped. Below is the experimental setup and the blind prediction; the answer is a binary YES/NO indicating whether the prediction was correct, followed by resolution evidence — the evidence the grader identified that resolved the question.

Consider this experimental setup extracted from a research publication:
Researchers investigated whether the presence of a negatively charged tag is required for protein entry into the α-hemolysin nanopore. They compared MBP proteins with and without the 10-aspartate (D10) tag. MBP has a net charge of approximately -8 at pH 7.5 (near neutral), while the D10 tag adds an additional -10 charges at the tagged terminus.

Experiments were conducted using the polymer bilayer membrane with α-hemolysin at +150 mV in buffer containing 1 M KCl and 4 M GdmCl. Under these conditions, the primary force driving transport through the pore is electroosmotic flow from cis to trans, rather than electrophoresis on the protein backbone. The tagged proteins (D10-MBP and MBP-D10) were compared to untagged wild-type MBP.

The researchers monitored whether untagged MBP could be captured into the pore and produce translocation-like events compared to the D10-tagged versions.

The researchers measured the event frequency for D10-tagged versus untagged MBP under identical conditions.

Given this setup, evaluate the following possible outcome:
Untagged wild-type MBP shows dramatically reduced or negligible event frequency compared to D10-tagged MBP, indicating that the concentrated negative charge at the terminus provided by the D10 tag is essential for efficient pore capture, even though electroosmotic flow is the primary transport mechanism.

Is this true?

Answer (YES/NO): NO